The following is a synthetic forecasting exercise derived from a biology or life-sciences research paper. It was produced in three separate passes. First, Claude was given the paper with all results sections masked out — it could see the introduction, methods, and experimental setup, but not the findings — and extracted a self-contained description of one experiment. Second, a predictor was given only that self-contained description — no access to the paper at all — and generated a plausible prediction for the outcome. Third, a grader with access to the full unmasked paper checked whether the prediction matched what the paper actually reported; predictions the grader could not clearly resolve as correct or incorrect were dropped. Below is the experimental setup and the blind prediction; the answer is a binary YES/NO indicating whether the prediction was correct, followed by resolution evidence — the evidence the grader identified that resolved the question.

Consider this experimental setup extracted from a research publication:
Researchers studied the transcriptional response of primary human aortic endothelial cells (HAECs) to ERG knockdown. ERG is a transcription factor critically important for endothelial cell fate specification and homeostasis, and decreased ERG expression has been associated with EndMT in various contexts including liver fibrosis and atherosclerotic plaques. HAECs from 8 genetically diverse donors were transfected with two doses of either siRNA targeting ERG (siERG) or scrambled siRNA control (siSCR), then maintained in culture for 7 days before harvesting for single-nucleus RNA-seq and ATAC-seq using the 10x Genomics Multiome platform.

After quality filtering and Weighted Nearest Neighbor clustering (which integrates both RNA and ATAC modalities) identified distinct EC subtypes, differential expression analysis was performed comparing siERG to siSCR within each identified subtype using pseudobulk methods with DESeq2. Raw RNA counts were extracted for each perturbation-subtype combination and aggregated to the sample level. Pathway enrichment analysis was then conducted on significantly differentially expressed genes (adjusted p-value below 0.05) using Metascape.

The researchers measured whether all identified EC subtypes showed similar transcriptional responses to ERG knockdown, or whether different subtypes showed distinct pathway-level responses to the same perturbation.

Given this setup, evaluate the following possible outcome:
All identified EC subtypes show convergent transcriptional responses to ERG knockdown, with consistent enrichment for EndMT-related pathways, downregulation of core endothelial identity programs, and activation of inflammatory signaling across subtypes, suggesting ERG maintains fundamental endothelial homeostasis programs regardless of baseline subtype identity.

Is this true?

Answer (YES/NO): NO